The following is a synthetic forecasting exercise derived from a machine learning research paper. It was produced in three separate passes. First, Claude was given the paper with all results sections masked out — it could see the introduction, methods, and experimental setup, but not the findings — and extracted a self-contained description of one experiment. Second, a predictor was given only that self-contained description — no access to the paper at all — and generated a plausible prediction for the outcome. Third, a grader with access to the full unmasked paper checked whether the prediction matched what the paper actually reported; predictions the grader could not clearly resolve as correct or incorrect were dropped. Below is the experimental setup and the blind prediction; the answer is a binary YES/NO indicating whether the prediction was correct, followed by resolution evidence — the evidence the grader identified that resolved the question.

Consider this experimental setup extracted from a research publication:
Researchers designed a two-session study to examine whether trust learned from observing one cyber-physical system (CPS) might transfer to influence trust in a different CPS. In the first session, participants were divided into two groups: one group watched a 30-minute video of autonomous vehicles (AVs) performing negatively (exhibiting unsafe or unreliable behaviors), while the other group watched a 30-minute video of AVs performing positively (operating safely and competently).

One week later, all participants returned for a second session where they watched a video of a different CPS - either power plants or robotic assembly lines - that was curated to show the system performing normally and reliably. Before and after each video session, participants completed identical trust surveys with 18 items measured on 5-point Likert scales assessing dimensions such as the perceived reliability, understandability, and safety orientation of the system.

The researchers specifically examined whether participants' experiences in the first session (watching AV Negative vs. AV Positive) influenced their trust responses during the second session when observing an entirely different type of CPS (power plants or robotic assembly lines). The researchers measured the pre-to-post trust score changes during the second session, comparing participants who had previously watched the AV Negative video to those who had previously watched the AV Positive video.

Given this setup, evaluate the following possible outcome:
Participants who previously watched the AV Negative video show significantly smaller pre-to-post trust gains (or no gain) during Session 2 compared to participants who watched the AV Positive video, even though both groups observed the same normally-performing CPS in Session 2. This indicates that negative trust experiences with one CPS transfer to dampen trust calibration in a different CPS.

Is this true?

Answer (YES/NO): NO